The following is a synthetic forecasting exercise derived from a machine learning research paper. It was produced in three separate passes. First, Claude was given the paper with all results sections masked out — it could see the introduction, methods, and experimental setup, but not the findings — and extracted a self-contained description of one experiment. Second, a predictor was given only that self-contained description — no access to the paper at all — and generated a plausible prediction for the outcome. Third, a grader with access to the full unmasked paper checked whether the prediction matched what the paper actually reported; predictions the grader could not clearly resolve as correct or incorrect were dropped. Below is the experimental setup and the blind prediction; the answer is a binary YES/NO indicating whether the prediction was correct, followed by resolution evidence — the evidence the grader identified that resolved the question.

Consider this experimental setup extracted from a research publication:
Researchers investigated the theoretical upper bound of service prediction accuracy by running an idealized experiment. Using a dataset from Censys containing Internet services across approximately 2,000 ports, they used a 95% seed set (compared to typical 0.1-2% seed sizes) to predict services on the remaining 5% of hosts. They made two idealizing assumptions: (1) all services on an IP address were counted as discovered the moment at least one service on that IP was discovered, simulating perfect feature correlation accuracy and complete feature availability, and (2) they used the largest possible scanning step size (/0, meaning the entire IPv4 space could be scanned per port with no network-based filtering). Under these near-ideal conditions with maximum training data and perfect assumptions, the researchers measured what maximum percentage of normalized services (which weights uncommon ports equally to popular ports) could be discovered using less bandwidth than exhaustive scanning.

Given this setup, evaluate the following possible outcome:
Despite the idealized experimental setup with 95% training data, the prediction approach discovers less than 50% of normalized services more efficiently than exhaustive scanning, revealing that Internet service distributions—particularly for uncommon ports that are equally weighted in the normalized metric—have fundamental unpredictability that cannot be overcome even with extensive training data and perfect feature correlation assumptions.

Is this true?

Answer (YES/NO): NO